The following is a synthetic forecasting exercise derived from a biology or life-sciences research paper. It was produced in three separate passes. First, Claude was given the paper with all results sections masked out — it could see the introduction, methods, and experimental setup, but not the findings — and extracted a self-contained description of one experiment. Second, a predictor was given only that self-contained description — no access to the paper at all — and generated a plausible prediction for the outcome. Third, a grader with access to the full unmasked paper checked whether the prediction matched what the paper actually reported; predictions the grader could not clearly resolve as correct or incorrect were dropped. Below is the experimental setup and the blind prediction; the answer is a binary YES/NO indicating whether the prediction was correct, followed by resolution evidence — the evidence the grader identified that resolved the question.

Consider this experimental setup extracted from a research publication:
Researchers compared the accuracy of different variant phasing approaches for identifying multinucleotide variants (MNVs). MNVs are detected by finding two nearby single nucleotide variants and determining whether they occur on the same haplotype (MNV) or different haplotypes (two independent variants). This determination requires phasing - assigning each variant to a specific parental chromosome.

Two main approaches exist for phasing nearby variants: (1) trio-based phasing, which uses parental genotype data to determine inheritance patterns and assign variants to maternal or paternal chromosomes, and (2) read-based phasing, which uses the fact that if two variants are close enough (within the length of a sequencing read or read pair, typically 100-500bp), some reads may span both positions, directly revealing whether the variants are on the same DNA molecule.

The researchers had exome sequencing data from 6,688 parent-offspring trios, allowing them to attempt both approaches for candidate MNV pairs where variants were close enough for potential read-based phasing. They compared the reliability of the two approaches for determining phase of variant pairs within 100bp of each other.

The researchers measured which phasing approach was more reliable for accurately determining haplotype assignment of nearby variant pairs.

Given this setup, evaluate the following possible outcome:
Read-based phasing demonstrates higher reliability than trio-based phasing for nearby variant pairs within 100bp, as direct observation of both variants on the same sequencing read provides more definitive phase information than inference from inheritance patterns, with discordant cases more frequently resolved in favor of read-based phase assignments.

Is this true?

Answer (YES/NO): NO